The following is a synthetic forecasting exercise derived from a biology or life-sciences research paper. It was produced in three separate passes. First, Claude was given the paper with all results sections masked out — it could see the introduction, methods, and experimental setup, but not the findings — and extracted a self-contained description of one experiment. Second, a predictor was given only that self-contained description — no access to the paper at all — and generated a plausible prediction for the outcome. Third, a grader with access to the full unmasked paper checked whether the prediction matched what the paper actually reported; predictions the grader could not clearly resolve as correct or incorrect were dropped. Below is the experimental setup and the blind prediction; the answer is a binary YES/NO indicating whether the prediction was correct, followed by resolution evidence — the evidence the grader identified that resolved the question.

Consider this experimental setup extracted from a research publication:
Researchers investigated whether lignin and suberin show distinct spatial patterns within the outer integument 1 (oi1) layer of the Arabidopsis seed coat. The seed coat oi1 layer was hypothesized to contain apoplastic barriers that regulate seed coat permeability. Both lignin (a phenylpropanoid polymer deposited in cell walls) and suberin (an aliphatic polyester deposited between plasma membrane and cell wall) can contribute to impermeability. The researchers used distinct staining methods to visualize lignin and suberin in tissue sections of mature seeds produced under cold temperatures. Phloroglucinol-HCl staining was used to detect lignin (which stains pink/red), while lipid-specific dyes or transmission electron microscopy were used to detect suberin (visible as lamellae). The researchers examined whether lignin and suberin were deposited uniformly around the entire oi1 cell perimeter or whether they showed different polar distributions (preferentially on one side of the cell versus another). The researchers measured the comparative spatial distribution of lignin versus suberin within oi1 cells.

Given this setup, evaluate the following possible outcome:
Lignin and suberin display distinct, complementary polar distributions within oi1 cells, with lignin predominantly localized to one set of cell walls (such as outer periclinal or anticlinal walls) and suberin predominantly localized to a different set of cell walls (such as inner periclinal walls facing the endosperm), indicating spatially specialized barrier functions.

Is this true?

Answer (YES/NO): NO